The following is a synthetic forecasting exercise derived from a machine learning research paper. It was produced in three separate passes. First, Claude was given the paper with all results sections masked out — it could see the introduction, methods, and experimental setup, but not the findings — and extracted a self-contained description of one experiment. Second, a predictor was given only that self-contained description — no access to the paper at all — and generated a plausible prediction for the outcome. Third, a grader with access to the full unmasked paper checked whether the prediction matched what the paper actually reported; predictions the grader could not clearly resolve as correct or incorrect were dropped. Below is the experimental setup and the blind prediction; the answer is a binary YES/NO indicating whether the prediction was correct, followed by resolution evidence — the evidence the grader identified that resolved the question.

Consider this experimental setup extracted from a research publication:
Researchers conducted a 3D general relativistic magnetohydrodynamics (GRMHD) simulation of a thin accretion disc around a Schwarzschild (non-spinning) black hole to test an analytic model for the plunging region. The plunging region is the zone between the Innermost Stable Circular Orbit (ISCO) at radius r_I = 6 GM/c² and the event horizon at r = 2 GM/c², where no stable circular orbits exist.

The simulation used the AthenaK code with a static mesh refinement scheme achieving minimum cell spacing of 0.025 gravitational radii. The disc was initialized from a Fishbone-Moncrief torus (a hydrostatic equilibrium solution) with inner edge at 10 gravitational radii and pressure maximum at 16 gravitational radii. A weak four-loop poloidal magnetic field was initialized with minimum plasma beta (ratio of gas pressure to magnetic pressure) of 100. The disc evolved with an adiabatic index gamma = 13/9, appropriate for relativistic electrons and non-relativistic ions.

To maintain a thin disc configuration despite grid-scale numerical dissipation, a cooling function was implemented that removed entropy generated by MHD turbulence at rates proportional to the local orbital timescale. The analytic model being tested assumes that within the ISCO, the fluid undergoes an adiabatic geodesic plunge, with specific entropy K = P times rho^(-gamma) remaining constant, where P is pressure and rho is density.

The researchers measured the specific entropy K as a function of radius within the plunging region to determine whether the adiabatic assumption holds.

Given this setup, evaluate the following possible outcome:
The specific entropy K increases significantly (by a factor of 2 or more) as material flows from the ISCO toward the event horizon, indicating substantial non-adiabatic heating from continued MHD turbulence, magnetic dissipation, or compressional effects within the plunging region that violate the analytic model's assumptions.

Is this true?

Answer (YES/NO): YES